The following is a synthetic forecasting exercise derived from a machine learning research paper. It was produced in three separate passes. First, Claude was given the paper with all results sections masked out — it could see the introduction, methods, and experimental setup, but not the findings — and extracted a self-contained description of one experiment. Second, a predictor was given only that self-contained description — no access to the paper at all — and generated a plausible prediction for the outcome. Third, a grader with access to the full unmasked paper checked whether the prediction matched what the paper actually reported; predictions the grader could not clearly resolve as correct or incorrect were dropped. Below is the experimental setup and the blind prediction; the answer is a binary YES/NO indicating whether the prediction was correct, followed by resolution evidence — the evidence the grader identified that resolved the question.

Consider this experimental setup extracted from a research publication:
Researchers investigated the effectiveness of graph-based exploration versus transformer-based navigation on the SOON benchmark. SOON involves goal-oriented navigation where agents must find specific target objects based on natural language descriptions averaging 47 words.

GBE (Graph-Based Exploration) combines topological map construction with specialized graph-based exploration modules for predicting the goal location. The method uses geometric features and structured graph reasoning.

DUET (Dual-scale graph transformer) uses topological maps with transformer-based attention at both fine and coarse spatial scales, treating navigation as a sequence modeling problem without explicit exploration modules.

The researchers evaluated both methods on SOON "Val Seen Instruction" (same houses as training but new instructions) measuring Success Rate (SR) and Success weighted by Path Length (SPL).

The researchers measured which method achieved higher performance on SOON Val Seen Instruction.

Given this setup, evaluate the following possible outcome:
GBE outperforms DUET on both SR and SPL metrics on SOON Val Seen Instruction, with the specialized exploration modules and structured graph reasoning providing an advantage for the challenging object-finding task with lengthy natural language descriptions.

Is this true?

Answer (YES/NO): YES